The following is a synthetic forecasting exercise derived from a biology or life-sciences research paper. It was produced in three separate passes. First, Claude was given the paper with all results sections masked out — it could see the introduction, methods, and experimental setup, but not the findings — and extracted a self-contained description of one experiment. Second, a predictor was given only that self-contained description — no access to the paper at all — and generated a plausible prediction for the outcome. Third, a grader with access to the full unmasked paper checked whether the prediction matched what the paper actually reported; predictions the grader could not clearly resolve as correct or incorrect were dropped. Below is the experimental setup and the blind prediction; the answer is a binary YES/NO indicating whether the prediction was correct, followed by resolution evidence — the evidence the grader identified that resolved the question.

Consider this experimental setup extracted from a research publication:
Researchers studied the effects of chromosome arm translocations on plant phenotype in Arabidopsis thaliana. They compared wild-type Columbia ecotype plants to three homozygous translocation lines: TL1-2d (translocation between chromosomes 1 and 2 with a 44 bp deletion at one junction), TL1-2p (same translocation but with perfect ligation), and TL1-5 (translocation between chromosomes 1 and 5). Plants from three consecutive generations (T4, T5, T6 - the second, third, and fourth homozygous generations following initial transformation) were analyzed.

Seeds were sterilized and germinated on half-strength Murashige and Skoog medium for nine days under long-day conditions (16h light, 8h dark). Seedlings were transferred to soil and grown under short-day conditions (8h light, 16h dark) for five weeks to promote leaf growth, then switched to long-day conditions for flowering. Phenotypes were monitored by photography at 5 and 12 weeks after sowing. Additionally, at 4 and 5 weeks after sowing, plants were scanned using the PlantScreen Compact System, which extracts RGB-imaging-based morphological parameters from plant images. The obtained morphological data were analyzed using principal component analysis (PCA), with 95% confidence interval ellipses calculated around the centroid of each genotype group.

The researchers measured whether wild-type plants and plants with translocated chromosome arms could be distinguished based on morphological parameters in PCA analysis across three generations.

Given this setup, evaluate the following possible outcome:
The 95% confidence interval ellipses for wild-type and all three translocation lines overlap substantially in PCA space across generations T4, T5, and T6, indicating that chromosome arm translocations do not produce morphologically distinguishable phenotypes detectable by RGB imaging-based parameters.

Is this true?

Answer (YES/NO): YES